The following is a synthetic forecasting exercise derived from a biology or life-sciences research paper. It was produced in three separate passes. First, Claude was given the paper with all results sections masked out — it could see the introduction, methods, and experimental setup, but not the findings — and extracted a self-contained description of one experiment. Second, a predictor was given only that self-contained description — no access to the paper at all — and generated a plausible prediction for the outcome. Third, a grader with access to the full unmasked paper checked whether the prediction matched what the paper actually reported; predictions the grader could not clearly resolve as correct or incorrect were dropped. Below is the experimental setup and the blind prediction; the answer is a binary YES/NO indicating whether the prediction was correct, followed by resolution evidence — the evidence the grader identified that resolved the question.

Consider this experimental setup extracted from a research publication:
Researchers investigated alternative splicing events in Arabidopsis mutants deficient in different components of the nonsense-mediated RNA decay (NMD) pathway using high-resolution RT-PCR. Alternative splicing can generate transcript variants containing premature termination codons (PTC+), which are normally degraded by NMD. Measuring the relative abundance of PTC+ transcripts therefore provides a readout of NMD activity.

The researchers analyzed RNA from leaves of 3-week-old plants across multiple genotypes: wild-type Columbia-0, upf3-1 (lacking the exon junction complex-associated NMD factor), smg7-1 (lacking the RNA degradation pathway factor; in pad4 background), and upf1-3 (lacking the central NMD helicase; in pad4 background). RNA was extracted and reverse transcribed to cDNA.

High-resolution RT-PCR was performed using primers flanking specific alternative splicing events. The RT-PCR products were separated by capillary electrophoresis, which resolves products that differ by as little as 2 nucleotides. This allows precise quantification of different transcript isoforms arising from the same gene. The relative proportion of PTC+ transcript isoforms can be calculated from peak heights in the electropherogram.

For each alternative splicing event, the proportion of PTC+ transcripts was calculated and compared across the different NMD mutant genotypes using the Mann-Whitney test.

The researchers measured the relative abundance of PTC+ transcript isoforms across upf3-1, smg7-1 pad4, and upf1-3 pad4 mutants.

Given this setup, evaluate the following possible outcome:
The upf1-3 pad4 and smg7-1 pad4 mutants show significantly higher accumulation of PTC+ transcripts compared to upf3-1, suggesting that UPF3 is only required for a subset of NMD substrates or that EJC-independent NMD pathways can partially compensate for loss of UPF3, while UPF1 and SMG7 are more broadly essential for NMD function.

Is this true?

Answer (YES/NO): NO